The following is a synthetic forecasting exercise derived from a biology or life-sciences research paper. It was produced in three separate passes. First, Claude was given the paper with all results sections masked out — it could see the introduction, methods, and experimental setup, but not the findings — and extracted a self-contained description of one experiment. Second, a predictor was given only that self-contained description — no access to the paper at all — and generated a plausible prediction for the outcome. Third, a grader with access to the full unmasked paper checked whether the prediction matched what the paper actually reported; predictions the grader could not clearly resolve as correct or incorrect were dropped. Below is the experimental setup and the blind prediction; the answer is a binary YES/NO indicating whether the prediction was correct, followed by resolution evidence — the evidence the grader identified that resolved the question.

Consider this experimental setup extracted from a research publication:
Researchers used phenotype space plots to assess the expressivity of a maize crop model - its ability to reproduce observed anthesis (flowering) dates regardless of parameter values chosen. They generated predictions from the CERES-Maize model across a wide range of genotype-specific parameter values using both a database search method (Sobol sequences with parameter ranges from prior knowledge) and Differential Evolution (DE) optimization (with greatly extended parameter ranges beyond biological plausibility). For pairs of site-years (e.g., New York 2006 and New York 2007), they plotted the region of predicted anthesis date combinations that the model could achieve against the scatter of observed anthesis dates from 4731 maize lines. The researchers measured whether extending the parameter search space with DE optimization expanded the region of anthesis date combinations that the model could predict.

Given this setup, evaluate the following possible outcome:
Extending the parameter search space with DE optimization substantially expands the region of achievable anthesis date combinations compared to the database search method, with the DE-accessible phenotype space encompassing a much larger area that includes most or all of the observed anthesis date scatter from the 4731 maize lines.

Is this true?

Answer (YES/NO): NO